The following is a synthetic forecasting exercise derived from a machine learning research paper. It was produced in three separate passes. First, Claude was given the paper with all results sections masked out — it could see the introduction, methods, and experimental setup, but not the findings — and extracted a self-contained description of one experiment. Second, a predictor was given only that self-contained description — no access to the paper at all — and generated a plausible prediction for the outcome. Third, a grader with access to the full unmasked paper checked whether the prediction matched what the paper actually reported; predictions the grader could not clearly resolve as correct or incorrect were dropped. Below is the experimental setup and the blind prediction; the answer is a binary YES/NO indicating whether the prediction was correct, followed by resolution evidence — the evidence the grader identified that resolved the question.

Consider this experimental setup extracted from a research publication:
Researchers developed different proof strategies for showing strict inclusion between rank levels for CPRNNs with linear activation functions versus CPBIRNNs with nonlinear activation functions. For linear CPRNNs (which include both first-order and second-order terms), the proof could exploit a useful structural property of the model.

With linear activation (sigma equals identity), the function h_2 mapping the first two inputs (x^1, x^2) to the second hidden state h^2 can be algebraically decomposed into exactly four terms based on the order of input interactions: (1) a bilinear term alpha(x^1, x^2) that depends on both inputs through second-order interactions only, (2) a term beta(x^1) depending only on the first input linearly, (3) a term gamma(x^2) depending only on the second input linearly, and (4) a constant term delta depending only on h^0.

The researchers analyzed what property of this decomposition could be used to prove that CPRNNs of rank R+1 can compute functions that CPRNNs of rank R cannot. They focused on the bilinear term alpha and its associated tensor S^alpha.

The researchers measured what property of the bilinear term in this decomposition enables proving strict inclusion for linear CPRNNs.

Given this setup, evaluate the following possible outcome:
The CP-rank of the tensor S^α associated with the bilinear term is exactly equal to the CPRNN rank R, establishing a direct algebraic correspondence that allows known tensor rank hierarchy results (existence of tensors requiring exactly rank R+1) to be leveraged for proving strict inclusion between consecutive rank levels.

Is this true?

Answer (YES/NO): NO